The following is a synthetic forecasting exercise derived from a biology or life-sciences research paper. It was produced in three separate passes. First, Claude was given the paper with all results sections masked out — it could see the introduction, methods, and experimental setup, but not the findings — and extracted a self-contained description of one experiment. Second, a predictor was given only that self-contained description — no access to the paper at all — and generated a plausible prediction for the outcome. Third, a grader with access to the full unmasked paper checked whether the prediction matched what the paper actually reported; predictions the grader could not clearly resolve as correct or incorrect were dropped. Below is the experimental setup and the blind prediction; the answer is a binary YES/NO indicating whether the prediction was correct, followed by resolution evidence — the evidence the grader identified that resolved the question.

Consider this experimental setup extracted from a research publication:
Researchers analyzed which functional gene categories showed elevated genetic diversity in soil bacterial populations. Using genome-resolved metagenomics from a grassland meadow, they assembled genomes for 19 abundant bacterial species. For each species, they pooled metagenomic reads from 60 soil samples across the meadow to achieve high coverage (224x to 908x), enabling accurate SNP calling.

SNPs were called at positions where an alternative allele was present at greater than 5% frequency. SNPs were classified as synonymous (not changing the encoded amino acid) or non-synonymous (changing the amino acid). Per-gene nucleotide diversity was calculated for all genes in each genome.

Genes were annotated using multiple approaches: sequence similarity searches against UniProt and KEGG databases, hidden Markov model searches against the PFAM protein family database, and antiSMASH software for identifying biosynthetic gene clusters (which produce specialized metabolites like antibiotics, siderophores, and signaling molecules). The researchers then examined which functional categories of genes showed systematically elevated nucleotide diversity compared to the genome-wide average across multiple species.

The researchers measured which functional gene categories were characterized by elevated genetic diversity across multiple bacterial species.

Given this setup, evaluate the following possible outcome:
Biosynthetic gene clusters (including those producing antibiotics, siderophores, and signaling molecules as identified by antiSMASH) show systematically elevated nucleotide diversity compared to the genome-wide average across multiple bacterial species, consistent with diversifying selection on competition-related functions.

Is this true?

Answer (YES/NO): YES